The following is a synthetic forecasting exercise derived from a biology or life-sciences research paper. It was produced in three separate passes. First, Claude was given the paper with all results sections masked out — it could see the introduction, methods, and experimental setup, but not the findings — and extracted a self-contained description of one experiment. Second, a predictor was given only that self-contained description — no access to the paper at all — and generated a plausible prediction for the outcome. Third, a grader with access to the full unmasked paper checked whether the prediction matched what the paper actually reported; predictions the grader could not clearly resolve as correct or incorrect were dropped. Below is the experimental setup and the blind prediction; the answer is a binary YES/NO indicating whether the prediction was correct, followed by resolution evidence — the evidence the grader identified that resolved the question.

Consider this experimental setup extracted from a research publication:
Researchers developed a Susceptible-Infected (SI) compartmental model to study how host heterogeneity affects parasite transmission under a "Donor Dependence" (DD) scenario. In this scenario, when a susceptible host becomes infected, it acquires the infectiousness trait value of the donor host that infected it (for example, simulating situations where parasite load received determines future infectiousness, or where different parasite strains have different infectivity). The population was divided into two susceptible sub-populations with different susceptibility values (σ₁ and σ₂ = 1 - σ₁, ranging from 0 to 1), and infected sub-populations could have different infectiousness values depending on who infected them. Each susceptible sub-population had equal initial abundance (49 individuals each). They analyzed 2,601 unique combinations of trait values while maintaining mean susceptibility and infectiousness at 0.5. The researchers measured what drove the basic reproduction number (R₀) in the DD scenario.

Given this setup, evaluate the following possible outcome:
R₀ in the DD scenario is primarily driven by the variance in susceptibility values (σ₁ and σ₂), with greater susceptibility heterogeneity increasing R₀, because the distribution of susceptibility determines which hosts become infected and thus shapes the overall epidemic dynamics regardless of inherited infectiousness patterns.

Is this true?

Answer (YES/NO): NO